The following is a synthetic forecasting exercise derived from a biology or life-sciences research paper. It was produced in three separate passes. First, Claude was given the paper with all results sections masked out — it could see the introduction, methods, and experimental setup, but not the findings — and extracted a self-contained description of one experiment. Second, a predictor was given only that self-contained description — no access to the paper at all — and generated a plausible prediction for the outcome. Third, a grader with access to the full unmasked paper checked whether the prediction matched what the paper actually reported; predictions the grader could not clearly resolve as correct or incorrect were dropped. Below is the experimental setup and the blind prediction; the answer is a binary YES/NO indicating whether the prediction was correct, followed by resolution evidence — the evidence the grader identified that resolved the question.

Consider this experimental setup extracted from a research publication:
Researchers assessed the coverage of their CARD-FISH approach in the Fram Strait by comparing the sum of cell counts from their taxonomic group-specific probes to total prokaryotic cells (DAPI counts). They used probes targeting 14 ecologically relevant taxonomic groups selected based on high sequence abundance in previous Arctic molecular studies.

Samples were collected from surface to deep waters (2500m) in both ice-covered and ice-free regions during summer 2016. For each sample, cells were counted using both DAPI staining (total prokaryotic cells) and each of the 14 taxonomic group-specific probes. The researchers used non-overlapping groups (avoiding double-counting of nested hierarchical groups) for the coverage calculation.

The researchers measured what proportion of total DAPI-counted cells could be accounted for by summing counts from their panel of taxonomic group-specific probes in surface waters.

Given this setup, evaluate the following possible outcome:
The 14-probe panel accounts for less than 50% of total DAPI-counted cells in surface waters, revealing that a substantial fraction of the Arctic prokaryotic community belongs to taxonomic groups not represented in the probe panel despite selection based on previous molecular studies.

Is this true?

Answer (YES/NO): NO